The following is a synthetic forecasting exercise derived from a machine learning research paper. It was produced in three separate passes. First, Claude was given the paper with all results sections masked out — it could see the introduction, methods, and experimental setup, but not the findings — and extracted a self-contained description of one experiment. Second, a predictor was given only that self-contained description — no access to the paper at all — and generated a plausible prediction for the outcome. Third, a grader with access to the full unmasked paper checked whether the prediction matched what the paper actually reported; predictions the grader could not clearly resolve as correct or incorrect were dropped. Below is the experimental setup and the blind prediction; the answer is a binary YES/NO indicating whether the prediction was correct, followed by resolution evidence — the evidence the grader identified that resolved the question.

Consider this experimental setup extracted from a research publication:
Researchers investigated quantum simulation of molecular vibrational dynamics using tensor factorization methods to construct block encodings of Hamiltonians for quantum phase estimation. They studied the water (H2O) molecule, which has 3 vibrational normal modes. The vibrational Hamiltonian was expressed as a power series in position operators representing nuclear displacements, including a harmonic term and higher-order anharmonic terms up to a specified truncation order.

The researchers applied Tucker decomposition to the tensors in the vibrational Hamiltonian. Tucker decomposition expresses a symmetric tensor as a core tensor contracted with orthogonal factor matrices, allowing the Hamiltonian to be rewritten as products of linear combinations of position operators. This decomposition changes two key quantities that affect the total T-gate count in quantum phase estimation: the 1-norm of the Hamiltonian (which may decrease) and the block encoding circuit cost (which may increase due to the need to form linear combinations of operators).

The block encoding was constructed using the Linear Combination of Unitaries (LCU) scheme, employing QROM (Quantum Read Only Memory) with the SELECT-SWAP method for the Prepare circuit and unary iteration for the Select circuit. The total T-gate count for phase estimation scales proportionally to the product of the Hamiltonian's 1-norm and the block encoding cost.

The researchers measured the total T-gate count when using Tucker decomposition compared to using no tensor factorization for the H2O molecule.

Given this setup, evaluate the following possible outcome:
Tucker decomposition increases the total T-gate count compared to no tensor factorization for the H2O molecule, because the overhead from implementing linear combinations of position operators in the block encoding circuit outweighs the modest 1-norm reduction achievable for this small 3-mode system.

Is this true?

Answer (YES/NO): NO